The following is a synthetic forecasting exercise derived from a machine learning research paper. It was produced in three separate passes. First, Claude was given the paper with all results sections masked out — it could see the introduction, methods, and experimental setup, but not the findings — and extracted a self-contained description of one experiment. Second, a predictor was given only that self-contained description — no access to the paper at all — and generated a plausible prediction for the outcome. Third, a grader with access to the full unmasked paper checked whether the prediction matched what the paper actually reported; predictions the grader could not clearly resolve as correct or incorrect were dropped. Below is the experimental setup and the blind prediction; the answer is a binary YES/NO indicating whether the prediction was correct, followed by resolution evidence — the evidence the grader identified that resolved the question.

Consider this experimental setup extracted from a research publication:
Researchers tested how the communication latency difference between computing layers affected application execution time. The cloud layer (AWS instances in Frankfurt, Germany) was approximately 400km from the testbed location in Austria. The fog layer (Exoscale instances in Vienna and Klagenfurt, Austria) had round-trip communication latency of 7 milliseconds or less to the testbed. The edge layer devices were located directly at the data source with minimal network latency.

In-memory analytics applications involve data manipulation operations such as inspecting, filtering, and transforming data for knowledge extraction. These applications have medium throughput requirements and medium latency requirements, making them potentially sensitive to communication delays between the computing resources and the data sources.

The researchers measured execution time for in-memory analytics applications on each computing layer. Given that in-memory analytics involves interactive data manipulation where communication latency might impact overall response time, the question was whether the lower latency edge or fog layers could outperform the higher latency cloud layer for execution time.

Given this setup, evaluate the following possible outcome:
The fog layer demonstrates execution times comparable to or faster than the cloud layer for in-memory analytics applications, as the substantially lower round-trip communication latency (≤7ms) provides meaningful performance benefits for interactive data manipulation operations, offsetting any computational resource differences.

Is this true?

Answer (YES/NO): NO